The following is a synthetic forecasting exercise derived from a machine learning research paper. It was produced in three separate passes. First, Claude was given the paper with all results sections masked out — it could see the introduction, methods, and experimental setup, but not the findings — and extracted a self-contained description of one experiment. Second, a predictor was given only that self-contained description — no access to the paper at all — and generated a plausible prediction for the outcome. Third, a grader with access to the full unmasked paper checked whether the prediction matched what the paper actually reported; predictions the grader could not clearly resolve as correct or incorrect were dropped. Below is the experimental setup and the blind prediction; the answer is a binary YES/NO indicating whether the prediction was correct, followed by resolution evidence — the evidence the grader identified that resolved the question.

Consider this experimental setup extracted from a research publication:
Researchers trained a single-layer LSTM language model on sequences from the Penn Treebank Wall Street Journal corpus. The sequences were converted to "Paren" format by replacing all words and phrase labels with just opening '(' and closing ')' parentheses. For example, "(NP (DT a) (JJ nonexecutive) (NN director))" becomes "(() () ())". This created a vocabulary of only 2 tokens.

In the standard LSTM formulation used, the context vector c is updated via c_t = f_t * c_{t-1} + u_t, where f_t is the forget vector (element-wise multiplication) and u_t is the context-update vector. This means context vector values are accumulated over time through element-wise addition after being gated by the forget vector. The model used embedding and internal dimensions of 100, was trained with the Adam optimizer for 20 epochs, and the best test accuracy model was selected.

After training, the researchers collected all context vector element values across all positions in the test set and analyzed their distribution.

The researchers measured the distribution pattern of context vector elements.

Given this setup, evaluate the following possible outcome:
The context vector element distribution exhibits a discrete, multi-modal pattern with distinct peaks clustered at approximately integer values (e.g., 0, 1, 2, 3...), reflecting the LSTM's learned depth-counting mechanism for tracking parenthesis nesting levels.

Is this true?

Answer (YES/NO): YES